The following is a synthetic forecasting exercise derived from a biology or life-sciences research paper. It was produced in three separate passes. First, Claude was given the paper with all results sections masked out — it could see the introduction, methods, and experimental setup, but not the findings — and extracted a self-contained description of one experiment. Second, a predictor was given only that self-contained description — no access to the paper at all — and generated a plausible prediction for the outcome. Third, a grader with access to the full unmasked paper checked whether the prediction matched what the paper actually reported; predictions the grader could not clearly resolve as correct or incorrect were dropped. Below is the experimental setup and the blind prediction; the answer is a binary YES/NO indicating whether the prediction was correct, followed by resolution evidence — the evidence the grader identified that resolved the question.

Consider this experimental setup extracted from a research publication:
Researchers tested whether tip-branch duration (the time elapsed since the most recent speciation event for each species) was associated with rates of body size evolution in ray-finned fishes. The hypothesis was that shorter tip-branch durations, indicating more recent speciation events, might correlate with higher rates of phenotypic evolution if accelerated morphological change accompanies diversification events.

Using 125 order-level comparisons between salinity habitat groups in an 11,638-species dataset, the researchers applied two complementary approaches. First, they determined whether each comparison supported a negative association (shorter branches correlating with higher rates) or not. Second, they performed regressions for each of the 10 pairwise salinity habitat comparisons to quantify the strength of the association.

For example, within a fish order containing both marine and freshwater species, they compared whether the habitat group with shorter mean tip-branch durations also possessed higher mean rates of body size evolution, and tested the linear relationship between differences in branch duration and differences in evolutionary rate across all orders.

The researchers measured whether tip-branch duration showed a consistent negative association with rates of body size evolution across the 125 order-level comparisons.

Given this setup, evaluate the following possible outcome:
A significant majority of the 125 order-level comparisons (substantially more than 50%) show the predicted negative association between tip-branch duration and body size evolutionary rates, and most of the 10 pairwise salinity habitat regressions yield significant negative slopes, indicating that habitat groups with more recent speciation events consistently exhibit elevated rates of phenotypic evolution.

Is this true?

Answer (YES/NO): NO